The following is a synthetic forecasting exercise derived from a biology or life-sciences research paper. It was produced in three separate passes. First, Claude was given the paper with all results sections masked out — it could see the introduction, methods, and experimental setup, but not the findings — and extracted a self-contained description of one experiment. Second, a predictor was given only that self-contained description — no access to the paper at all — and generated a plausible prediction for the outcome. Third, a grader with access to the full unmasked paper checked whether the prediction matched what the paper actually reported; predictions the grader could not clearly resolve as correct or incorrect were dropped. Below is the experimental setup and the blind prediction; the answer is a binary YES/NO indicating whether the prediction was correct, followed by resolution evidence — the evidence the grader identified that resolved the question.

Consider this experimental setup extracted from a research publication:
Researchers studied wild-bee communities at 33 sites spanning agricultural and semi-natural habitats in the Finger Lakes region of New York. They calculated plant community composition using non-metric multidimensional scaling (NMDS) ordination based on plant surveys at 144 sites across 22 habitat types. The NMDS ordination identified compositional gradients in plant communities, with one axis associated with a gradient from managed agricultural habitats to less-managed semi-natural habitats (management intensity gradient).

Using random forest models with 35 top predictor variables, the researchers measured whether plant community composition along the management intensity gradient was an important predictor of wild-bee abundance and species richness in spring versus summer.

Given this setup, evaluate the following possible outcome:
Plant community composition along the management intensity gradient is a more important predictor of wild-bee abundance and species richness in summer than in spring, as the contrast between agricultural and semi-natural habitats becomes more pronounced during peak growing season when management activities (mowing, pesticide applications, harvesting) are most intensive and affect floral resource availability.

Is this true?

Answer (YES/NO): NO